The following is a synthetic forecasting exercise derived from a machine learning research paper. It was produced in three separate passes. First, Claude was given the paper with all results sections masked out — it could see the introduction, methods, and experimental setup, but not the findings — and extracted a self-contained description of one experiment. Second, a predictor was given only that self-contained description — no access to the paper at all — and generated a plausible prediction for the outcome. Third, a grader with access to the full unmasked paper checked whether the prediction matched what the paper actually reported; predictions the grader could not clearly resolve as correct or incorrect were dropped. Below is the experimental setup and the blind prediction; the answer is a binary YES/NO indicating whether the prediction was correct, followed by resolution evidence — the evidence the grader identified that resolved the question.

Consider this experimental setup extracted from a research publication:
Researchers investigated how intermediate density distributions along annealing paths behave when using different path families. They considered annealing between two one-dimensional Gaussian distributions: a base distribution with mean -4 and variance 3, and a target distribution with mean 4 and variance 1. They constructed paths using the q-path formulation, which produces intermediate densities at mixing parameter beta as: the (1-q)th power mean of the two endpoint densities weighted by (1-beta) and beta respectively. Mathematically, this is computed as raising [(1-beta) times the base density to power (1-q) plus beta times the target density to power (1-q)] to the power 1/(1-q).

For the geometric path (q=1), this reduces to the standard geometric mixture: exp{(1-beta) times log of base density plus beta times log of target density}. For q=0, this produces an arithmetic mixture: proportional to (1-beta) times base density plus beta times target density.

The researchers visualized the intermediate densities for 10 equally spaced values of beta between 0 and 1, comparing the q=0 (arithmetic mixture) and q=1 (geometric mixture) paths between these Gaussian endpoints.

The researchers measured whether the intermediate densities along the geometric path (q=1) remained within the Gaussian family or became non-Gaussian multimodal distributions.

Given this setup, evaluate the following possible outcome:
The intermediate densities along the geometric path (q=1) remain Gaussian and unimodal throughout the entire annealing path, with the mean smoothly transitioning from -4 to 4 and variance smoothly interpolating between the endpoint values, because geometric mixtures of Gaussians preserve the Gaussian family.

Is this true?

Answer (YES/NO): YES